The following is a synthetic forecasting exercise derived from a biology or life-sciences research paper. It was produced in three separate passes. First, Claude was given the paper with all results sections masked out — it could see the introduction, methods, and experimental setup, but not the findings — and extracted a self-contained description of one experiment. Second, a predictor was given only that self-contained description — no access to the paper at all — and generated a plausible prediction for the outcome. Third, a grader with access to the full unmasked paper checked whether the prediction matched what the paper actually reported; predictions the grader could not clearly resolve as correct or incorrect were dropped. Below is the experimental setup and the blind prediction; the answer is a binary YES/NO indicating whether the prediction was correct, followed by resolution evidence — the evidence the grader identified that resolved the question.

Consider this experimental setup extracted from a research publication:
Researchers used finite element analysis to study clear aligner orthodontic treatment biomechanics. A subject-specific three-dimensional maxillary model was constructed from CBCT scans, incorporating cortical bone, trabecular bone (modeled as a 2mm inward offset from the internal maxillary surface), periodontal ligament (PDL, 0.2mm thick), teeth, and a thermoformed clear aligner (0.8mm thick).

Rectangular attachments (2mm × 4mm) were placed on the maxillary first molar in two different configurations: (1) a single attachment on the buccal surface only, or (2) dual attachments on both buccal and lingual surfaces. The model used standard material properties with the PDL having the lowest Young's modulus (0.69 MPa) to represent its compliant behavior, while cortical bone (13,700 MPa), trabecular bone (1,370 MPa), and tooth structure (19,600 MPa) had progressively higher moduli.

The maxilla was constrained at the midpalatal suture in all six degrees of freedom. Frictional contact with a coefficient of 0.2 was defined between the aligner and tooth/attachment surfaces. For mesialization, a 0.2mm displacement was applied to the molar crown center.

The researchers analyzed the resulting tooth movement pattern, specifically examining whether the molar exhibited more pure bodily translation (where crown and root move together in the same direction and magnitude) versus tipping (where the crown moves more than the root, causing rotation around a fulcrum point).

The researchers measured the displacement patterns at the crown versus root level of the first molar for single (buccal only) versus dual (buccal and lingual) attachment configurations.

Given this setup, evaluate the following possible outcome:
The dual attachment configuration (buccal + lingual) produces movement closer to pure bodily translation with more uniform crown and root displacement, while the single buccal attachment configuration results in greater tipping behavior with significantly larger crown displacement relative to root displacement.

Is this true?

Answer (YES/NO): YES